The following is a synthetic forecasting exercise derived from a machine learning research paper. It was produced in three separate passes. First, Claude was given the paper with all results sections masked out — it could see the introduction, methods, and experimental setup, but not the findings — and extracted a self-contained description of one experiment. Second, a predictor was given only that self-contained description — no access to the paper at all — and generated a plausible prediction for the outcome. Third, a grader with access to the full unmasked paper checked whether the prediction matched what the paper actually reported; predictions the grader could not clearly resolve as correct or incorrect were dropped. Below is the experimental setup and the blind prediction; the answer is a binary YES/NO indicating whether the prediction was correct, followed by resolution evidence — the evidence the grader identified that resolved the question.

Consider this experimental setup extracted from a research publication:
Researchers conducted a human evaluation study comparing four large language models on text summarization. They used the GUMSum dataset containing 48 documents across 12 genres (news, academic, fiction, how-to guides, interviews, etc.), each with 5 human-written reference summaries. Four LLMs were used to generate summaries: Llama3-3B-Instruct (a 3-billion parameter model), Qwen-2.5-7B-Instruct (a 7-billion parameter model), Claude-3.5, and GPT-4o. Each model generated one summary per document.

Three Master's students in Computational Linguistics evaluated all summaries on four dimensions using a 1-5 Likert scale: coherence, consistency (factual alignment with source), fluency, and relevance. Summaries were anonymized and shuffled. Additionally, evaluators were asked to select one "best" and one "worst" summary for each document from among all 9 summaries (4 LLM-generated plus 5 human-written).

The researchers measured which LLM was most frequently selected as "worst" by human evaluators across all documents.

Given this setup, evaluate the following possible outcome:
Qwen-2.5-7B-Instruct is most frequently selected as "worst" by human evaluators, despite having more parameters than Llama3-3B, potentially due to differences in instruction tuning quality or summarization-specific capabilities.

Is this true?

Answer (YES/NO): NO